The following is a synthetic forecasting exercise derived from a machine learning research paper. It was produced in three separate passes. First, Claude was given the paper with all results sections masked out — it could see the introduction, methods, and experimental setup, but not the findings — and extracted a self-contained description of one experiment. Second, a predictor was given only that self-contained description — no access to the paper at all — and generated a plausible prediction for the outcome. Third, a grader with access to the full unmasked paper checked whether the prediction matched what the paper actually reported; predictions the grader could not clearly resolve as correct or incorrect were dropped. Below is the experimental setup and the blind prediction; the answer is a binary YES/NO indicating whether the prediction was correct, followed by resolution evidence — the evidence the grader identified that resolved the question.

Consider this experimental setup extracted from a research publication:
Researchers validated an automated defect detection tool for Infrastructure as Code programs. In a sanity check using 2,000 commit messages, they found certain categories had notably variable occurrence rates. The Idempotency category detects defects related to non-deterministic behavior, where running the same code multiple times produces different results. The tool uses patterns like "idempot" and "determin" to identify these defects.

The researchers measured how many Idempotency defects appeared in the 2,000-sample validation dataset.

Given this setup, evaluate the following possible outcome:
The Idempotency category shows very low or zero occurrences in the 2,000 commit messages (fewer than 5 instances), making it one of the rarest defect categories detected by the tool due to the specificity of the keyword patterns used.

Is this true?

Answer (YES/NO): YES